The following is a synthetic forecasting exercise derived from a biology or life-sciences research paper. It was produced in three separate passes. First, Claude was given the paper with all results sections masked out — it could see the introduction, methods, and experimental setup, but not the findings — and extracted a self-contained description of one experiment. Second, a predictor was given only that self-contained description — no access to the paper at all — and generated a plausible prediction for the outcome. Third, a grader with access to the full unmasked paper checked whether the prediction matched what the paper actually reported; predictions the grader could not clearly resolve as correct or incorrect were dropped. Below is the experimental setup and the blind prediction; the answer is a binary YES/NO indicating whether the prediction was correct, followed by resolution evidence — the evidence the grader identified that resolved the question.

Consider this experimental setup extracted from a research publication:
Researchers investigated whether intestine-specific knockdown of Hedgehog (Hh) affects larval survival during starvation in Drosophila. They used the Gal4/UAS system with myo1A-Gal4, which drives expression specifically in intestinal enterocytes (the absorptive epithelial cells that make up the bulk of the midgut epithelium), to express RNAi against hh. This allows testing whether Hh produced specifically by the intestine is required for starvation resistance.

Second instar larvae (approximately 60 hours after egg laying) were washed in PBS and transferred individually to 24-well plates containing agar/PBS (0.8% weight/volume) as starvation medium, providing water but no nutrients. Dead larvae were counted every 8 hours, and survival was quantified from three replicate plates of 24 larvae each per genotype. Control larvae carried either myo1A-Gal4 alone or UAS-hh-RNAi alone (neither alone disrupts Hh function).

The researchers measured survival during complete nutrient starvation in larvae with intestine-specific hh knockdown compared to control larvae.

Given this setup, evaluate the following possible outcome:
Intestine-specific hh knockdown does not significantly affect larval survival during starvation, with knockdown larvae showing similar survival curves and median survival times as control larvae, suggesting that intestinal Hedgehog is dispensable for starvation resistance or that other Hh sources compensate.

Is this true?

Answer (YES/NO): NO